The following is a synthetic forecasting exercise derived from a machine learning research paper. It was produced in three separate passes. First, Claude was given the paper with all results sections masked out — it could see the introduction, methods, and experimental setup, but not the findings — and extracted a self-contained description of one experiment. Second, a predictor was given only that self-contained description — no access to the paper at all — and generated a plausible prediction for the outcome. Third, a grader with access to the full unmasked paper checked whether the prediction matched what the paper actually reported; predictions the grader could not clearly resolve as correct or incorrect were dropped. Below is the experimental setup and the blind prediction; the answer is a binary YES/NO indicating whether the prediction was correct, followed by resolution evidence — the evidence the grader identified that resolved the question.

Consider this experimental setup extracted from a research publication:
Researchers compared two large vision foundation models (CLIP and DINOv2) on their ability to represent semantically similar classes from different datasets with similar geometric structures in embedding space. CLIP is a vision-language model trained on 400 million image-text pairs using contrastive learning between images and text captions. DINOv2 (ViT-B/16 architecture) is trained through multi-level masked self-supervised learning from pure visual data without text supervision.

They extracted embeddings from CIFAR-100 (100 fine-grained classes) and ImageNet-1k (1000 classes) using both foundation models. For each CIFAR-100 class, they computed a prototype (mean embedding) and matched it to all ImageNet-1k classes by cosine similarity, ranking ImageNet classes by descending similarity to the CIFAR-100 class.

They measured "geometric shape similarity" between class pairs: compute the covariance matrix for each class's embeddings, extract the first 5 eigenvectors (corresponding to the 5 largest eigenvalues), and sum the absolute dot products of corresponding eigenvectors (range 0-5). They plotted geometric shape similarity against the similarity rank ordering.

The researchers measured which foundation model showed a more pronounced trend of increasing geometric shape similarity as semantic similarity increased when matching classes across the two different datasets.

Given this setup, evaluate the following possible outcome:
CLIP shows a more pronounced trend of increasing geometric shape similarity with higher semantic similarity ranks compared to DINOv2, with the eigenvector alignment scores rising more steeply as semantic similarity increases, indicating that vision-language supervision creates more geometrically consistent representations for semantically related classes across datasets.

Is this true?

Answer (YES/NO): NO